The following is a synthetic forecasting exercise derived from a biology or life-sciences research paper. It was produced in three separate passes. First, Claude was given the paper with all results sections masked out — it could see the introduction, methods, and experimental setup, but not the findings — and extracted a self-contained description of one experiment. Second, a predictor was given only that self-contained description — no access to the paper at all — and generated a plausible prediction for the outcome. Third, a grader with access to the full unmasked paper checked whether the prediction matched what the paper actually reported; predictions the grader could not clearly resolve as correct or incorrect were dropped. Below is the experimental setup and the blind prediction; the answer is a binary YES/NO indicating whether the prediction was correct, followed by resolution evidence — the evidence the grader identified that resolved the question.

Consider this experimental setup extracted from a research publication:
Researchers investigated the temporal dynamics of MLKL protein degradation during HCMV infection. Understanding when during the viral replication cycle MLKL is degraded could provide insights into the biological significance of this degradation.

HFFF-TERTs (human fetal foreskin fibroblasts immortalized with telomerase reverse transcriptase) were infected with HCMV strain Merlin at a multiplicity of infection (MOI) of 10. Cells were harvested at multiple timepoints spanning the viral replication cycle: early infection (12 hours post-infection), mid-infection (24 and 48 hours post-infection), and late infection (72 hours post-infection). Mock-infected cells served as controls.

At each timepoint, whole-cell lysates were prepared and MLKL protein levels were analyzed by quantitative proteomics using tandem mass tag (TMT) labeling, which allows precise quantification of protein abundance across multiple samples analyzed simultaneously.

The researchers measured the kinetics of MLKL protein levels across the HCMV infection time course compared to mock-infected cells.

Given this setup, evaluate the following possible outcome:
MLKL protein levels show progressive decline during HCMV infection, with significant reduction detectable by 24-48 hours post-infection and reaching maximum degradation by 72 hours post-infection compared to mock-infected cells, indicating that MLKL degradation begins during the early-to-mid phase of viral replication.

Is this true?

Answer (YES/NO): NO